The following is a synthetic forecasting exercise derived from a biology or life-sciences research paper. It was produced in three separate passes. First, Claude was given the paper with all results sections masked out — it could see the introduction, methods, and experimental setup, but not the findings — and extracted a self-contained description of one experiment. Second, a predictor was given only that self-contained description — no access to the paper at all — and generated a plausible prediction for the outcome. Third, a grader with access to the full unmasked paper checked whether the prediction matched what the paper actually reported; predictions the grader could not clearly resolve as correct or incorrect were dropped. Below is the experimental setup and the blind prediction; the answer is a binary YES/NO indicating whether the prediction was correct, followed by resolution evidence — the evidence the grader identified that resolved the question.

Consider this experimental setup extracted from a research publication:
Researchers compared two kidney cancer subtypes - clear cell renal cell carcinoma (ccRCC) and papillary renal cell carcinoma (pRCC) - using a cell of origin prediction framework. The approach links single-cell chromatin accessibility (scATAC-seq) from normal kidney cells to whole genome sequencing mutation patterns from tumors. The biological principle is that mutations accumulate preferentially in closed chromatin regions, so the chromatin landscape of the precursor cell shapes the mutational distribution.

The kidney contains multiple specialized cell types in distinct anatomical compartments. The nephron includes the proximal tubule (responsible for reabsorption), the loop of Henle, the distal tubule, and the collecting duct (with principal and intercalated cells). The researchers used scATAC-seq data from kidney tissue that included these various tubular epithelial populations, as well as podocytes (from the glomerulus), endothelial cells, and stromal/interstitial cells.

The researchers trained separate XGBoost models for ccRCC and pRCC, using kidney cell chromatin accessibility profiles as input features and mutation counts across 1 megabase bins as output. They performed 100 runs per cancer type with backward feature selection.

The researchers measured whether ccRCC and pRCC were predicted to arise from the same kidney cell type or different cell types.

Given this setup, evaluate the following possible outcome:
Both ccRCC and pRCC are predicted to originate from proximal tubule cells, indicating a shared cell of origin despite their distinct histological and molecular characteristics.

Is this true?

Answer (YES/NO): YES